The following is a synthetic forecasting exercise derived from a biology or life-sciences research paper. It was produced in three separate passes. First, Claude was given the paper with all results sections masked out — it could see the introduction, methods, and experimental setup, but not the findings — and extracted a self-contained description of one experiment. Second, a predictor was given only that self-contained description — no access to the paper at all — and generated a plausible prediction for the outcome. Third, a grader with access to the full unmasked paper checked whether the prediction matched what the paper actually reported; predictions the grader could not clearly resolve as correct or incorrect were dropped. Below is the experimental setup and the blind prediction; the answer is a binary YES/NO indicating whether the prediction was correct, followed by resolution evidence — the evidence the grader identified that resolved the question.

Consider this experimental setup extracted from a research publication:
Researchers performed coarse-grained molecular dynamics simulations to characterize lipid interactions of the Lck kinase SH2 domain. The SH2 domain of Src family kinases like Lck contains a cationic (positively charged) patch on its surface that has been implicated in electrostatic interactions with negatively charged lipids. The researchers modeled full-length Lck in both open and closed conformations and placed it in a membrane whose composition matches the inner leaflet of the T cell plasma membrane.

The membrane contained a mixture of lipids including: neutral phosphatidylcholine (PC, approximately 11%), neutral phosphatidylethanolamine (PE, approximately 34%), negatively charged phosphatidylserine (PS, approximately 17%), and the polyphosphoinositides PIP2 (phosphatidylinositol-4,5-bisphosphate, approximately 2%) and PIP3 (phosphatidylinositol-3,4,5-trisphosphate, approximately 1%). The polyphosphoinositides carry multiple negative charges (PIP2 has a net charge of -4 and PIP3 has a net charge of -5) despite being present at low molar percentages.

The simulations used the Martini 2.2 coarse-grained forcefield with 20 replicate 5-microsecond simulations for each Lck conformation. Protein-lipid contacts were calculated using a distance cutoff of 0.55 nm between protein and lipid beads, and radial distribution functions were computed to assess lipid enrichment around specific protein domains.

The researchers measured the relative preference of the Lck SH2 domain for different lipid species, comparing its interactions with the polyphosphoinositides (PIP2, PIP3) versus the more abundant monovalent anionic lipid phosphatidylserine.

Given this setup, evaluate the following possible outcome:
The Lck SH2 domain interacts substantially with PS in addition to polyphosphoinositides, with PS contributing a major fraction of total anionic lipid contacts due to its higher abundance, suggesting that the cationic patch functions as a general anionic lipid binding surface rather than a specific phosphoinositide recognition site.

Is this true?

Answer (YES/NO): NO